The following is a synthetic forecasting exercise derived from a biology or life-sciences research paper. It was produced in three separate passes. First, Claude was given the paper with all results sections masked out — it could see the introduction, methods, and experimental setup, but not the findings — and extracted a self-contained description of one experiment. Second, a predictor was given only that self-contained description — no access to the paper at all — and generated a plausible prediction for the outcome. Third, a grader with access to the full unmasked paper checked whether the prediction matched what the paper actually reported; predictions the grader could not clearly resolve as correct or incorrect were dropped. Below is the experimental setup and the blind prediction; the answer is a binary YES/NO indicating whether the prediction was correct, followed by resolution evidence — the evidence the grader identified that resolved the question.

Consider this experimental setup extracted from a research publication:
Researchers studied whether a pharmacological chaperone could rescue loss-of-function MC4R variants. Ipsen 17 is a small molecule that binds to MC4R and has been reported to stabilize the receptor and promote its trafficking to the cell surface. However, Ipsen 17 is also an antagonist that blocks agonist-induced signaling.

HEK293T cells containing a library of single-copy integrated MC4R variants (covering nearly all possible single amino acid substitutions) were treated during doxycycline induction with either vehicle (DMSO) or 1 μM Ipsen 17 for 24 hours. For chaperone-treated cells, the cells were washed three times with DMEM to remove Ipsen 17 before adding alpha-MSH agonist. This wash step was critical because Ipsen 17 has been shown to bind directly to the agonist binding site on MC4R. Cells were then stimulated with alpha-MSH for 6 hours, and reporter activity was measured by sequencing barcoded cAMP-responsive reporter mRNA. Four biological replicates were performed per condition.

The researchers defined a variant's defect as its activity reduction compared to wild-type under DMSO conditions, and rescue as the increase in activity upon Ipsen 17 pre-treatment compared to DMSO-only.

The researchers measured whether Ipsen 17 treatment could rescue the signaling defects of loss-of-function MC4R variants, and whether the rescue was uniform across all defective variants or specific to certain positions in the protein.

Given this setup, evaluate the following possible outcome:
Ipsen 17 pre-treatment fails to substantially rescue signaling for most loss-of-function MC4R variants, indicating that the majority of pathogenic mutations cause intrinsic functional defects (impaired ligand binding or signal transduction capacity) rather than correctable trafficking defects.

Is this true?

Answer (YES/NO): YES